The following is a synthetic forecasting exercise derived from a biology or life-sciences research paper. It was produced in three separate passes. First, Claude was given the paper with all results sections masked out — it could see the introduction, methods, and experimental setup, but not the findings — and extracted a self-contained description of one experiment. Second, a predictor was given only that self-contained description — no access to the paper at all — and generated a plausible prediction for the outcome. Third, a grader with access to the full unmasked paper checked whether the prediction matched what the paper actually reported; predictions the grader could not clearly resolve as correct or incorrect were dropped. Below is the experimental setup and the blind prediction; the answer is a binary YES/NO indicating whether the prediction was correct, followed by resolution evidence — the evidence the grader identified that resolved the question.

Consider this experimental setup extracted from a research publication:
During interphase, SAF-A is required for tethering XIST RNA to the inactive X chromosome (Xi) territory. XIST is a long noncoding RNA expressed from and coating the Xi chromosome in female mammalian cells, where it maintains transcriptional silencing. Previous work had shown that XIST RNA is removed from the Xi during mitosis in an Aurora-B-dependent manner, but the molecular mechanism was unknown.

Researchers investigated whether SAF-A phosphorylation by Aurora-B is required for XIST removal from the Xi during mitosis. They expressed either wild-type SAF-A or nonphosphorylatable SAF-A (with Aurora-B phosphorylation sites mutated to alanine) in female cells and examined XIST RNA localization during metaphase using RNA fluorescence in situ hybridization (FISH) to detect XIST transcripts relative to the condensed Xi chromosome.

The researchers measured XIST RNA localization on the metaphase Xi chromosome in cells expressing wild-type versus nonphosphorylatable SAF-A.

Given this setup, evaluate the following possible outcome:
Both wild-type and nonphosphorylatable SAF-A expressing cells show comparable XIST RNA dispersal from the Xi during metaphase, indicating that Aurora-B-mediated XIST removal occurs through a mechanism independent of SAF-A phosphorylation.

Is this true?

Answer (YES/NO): NO